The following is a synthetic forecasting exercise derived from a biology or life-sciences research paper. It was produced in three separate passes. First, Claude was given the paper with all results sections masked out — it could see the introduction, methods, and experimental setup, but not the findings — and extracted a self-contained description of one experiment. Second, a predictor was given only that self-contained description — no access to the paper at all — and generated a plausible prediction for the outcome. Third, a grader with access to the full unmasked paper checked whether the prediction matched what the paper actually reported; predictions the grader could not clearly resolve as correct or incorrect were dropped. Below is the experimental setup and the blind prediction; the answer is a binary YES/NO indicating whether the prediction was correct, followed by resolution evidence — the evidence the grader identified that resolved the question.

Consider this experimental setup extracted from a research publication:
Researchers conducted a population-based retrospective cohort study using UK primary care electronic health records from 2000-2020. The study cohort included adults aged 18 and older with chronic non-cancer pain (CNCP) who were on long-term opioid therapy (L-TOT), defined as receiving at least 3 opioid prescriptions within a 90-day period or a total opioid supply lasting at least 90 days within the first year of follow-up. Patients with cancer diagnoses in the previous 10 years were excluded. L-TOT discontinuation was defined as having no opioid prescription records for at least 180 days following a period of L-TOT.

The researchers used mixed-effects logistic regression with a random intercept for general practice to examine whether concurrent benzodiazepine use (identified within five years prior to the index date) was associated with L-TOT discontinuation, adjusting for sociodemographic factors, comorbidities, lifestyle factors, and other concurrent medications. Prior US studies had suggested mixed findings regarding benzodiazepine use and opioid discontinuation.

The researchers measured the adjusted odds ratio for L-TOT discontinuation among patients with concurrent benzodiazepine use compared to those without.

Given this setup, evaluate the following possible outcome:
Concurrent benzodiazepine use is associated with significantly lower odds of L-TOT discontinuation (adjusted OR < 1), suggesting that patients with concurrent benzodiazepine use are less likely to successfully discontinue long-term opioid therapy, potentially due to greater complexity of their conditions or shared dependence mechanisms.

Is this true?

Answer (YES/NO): NO